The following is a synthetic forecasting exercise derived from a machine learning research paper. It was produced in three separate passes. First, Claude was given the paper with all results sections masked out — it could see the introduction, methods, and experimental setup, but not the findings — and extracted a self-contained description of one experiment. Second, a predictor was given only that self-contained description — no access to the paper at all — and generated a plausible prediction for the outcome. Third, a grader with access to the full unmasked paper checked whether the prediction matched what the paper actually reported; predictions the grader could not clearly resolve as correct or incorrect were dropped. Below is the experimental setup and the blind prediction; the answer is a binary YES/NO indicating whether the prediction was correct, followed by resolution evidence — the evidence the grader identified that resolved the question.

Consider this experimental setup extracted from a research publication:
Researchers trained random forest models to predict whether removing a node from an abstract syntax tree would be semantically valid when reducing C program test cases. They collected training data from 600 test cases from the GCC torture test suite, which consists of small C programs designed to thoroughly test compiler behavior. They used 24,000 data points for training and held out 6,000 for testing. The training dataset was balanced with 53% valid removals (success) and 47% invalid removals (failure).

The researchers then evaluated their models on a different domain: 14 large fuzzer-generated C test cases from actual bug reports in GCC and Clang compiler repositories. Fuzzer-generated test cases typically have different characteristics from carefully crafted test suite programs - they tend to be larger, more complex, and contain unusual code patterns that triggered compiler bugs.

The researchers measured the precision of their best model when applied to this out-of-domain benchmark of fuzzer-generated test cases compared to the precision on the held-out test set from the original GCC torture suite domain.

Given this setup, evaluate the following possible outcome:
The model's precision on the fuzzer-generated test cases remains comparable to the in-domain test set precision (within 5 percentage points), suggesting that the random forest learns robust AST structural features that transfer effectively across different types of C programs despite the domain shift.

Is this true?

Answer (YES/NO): YES